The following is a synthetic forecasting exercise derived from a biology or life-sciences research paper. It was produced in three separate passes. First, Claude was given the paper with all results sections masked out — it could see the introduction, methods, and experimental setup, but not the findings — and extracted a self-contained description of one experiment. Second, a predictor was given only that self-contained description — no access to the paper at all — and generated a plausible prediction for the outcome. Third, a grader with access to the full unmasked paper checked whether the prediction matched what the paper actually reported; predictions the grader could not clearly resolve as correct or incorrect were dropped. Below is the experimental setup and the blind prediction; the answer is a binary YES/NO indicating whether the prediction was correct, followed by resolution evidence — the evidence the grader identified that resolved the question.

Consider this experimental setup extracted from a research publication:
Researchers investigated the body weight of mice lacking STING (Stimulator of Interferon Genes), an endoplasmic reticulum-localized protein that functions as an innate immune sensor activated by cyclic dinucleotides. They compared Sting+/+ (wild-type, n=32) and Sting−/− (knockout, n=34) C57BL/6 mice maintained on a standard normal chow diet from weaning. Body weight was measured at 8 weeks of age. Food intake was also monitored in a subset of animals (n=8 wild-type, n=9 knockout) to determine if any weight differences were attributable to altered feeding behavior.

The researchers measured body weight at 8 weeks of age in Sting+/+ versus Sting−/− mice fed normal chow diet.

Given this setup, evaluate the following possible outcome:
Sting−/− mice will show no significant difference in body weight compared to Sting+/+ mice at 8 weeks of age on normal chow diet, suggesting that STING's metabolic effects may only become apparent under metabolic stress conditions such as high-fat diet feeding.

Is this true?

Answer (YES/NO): NO